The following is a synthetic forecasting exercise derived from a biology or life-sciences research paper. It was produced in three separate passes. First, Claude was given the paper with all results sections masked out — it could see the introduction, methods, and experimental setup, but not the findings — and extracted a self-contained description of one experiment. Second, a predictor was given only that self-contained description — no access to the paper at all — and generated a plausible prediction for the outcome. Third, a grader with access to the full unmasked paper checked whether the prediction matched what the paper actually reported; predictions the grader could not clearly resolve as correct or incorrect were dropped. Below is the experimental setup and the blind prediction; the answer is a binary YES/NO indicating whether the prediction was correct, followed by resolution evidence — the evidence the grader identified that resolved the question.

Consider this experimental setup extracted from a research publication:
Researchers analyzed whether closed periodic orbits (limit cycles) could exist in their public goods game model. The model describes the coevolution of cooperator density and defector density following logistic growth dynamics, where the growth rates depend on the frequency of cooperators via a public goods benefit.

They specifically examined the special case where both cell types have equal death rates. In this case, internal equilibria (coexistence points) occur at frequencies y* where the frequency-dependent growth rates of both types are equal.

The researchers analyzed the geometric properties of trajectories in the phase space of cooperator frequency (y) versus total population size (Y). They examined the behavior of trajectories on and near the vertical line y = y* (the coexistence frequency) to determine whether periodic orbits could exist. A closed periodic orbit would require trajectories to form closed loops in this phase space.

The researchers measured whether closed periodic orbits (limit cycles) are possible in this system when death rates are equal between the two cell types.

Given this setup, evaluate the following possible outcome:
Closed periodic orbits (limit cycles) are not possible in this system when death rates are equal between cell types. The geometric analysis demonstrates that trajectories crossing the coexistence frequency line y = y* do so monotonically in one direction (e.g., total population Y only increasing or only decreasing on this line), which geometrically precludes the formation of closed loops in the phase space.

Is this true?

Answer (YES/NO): YES